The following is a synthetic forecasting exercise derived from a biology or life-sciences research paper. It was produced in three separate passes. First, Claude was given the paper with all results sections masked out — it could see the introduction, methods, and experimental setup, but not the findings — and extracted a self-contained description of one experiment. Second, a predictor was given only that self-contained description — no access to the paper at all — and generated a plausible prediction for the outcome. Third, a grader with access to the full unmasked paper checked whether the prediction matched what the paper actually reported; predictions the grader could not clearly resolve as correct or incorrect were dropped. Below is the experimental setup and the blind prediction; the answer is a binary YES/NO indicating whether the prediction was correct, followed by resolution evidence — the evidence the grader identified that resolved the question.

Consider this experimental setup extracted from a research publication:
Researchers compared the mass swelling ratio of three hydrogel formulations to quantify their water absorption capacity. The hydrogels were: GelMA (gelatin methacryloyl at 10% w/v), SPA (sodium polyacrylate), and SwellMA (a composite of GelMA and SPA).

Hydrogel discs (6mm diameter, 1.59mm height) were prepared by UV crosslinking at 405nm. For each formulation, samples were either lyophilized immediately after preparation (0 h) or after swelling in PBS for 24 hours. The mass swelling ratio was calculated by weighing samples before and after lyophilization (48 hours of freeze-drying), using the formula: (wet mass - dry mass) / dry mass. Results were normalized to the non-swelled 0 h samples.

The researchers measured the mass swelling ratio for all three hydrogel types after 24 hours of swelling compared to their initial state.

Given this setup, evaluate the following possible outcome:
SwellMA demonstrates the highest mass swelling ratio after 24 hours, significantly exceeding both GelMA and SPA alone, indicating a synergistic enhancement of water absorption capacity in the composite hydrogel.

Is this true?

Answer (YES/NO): NO